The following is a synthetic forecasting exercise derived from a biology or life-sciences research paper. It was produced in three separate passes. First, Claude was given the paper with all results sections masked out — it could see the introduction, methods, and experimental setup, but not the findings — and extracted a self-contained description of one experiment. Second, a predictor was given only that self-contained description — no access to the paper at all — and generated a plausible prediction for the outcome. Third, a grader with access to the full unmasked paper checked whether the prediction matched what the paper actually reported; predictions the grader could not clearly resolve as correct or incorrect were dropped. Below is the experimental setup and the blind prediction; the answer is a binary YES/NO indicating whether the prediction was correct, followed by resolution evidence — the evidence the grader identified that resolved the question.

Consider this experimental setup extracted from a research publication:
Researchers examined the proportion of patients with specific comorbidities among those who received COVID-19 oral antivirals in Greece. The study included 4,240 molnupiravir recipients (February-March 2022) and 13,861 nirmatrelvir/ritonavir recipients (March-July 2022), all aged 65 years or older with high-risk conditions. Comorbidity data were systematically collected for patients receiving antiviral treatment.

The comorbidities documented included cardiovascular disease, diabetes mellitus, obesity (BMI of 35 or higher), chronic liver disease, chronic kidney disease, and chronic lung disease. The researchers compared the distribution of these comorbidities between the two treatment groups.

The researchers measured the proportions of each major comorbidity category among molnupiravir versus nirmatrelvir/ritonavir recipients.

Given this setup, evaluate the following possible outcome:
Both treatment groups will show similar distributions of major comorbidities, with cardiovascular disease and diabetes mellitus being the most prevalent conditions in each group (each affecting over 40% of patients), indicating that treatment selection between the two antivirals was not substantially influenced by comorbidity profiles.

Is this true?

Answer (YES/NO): NO